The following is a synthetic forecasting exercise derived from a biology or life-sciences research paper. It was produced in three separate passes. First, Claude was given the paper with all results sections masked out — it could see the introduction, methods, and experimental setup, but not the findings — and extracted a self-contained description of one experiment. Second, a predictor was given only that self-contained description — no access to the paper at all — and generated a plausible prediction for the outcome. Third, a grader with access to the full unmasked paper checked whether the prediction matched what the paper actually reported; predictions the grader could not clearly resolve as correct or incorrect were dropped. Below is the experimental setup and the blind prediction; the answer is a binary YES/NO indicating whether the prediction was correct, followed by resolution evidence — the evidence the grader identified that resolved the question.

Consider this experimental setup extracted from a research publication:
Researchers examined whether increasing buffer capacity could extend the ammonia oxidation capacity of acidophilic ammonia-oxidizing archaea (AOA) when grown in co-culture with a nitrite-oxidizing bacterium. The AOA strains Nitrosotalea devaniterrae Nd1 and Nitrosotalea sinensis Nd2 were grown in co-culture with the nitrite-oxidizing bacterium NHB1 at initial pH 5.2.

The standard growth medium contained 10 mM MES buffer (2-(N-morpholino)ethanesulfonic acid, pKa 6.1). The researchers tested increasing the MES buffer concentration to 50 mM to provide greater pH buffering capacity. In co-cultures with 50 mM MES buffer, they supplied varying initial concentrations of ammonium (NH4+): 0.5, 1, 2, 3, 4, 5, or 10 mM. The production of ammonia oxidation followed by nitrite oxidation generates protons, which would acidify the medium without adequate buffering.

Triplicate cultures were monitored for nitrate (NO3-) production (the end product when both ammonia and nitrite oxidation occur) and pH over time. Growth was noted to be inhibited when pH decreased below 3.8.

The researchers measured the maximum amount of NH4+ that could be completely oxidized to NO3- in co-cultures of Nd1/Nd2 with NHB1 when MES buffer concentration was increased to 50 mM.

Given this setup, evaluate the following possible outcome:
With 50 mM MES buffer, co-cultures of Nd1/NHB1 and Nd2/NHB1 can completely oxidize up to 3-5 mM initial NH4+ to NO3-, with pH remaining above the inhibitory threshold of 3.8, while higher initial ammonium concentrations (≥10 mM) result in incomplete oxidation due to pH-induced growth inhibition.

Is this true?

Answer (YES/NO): NO